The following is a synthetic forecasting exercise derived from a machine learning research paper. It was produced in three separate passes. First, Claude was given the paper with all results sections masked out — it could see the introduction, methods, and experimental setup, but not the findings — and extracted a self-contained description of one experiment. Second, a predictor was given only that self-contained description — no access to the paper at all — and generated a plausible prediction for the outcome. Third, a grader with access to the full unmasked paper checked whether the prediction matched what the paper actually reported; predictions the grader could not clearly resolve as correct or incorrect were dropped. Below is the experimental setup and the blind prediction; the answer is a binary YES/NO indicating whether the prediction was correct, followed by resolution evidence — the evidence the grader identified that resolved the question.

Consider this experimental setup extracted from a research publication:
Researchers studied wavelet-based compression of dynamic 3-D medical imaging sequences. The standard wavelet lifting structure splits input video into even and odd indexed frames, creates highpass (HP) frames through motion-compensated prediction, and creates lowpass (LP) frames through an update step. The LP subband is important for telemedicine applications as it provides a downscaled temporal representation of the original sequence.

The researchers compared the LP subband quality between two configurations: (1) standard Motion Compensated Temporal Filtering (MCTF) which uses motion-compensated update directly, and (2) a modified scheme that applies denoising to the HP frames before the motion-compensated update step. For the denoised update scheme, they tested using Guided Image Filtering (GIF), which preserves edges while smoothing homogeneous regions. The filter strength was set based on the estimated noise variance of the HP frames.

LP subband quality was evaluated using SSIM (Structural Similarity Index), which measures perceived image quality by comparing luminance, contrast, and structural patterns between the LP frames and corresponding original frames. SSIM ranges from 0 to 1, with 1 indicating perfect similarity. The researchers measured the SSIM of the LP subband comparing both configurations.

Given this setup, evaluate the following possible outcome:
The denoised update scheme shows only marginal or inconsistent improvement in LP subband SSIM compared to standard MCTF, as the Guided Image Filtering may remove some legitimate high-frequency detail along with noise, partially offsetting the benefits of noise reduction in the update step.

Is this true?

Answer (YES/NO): NO